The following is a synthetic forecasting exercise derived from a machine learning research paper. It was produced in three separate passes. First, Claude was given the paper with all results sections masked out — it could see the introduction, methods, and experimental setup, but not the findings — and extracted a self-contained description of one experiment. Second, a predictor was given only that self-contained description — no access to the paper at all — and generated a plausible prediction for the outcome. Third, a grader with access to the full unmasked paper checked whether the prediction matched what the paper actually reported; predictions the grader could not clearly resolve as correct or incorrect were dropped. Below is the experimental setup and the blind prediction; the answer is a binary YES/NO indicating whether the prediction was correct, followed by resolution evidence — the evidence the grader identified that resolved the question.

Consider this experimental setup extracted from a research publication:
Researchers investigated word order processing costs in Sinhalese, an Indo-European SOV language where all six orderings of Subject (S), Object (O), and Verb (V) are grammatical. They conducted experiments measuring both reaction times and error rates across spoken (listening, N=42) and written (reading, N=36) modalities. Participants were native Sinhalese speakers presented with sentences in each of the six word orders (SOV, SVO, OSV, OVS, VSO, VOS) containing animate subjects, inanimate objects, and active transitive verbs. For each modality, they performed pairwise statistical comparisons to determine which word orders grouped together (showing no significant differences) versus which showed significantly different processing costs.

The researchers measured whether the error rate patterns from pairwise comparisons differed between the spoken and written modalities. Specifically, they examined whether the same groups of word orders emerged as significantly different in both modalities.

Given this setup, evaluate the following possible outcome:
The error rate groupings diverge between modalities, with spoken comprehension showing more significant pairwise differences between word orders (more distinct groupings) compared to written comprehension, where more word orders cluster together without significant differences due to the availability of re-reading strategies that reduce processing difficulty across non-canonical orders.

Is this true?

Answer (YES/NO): YES